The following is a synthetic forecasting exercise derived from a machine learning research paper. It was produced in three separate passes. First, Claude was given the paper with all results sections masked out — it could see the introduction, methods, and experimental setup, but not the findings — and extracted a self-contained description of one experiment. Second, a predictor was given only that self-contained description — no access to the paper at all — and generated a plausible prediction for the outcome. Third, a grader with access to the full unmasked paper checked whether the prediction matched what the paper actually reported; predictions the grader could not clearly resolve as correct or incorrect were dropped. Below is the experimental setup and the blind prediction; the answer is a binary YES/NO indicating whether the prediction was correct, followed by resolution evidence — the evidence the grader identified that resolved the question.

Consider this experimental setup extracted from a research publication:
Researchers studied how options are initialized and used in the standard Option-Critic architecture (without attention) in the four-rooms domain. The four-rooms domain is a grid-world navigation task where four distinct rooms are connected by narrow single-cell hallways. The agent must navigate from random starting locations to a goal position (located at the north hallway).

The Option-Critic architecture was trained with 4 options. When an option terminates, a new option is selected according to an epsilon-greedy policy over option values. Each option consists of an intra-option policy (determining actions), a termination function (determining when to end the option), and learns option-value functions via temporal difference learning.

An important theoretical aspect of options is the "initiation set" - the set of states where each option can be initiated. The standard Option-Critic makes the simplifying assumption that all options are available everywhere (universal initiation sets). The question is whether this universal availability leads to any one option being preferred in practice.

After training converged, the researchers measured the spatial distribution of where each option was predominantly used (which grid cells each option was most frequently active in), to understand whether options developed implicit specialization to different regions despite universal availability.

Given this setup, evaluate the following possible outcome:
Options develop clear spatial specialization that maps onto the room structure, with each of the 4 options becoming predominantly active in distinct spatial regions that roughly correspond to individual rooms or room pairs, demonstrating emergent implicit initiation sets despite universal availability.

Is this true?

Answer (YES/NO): NO